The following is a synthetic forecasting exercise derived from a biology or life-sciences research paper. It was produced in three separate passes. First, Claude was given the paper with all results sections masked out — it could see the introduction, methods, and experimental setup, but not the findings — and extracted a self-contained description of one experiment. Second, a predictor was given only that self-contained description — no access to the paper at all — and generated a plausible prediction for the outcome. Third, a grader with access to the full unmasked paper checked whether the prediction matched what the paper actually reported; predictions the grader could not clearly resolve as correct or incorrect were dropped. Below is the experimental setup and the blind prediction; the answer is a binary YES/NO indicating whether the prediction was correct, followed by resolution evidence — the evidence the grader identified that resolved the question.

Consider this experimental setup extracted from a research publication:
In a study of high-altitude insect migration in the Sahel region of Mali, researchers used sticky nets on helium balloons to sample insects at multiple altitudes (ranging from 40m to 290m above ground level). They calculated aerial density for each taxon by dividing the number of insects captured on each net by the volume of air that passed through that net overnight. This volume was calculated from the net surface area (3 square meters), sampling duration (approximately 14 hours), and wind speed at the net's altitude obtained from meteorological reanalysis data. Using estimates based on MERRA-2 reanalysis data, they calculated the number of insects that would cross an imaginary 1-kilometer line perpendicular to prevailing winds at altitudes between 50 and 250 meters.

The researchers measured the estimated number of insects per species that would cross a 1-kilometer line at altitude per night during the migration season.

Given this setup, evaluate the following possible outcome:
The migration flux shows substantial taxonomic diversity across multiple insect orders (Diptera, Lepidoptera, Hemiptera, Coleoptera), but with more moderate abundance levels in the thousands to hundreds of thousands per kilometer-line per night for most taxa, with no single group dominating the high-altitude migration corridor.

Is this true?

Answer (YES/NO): NO